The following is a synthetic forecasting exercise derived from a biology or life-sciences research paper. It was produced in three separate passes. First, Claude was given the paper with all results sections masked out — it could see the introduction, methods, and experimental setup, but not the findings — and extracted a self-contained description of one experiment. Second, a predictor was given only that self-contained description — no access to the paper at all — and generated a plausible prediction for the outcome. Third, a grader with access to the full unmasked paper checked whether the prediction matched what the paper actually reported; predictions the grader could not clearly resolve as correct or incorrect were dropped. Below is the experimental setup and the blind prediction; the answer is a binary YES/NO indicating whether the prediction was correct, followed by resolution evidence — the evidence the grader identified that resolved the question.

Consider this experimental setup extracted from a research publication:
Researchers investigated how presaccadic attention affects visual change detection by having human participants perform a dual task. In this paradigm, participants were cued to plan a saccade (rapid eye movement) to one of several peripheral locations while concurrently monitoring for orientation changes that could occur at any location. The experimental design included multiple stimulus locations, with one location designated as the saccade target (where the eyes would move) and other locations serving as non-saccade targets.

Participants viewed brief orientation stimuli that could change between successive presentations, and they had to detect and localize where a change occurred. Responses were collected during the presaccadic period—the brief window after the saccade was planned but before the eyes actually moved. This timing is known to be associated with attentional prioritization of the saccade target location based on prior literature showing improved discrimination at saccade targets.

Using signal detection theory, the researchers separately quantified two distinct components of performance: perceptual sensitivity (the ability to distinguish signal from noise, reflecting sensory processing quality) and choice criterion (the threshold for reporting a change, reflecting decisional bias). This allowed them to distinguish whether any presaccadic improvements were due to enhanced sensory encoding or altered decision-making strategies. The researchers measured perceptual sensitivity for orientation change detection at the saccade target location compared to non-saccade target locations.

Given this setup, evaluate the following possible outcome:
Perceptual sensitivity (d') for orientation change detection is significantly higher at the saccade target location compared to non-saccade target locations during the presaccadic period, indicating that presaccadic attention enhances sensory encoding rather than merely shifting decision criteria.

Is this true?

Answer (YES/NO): NO